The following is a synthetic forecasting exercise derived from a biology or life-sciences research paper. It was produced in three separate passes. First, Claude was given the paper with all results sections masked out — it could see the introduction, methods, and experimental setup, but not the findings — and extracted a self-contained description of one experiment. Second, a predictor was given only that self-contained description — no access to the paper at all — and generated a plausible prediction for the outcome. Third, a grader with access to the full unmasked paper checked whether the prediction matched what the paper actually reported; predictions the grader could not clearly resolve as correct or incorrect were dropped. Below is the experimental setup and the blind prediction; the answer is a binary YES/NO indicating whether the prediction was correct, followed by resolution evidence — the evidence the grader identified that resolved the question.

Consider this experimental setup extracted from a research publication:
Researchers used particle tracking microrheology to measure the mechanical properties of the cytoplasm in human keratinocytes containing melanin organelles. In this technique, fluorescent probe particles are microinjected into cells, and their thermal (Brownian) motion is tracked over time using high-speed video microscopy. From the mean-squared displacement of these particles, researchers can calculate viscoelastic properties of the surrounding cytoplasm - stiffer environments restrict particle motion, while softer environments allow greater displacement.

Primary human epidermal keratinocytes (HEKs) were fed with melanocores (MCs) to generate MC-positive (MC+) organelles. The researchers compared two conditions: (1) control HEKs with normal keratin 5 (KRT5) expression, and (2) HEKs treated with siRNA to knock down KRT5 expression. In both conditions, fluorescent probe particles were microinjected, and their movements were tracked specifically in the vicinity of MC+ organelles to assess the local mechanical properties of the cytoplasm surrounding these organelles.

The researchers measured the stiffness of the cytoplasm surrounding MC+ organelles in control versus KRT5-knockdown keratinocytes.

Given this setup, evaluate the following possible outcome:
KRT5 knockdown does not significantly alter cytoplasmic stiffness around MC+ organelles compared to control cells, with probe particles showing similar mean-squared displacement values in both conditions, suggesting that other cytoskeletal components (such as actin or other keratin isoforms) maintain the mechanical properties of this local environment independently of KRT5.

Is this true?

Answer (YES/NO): NO